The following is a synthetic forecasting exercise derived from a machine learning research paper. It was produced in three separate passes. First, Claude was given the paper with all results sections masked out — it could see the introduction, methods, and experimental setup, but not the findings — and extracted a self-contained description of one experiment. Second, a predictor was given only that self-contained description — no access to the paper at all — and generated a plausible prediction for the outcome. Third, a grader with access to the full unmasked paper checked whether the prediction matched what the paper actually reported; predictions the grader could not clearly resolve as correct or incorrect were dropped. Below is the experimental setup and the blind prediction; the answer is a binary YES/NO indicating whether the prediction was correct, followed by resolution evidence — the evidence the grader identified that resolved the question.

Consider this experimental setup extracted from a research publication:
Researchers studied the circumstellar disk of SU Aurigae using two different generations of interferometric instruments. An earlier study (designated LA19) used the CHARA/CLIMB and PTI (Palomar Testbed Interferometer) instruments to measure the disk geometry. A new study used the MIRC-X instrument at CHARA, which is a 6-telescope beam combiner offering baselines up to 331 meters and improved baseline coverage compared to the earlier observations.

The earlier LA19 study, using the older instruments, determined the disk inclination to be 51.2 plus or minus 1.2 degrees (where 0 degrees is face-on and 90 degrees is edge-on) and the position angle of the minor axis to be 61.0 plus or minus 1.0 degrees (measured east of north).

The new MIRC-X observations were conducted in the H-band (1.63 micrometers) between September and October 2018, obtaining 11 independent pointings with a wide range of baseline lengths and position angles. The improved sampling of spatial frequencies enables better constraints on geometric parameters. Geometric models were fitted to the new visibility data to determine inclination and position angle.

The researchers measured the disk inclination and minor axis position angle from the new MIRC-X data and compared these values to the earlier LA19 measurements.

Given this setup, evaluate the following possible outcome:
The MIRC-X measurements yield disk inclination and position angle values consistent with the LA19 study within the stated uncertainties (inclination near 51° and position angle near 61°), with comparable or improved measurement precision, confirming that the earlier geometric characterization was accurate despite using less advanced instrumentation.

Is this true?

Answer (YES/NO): NO